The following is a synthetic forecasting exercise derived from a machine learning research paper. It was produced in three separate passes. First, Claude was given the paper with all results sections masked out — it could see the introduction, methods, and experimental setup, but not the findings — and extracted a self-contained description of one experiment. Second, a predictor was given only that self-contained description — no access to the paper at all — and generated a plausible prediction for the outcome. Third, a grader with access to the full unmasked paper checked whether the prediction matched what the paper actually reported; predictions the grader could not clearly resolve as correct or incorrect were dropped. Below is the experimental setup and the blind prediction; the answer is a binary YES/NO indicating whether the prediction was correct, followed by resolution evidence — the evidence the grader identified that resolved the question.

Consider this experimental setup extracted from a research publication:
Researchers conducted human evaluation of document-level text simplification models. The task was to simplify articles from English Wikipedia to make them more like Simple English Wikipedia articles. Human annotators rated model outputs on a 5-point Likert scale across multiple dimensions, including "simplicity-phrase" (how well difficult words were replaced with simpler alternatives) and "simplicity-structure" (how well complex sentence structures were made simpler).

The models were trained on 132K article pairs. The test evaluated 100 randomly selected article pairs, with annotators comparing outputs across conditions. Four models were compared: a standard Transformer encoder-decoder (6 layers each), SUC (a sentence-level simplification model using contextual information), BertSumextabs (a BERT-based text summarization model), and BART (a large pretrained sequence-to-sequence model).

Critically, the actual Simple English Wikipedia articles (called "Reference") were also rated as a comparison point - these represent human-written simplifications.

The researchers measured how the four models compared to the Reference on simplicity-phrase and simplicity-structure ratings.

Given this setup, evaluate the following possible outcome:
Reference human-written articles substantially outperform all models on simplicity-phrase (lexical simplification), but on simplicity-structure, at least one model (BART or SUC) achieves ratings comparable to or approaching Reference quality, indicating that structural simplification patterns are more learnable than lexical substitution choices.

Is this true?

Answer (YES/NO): NO